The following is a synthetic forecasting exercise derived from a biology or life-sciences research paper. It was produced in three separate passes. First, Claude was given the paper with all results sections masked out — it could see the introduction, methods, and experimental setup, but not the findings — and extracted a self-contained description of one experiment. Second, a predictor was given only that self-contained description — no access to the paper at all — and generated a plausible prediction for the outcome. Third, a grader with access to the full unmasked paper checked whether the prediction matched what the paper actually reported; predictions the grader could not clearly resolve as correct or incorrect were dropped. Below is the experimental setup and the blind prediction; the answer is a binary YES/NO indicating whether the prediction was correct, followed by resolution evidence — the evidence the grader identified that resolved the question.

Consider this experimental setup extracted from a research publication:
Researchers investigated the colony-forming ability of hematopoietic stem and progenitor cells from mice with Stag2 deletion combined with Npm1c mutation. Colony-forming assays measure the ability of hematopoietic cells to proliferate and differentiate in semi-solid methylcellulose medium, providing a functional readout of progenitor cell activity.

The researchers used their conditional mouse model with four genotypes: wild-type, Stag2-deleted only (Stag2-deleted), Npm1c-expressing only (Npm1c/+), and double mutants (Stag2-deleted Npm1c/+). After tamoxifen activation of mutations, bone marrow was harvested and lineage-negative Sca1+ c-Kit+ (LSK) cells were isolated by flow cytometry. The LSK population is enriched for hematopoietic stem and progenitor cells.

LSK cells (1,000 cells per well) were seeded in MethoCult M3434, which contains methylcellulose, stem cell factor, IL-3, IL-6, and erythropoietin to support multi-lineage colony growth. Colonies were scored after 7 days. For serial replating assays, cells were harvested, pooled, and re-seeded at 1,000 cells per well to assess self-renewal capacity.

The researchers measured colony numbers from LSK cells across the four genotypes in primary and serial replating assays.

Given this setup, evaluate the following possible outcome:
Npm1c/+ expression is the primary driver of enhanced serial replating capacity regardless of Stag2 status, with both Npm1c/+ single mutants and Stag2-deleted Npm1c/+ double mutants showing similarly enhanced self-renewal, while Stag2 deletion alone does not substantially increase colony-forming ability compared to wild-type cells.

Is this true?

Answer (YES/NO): YES